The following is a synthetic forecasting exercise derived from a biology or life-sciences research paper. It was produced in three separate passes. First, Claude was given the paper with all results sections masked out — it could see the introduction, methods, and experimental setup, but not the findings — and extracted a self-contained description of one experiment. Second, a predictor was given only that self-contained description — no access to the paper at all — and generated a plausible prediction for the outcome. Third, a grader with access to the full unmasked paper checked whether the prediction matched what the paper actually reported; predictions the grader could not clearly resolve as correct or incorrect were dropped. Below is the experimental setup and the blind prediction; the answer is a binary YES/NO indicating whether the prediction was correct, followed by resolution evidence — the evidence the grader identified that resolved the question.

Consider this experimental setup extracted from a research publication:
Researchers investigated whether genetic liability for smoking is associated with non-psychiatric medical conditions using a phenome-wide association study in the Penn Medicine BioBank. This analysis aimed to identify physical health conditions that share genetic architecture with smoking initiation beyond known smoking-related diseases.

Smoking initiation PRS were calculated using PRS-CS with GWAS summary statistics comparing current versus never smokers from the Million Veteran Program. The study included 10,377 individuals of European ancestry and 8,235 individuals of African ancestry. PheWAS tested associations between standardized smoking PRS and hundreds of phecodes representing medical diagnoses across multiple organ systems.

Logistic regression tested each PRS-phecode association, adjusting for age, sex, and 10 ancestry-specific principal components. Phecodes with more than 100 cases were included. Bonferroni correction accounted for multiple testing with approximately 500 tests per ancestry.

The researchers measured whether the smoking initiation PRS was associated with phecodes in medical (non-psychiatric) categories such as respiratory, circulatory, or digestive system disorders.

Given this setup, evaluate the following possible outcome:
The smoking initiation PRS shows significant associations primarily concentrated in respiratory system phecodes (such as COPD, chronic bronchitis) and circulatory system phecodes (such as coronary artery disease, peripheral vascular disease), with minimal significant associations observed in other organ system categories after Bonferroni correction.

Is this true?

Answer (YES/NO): NO